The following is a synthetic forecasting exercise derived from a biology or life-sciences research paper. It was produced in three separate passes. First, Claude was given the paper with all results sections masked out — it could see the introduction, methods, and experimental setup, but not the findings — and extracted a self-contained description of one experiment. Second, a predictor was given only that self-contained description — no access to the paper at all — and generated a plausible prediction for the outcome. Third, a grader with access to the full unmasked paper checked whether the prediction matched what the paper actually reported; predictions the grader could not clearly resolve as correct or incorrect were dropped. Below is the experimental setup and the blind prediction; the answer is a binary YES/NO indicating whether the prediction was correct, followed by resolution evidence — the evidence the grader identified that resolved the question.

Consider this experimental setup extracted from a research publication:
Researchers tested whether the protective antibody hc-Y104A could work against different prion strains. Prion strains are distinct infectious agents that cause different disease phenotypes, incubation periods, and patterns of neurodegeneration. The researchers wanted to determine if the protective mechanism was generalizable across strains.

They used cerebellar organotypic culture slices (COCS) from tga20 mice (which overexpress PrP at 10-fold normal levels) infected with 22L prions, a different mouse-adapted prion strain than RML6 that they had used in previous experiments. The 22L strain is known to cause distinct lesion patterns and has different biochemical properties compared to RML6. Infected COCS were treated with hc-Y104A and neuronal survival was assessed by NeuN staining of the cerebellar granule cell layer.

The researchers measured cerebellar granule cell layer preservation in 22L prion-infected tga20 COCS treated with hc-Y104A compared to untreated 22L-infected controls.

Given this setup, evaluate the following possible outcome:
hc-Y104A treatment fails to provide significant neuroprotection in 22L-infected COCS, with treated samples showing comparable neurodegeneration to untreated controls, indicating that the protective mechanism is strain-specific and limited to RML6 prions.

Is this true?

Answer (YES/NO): NO